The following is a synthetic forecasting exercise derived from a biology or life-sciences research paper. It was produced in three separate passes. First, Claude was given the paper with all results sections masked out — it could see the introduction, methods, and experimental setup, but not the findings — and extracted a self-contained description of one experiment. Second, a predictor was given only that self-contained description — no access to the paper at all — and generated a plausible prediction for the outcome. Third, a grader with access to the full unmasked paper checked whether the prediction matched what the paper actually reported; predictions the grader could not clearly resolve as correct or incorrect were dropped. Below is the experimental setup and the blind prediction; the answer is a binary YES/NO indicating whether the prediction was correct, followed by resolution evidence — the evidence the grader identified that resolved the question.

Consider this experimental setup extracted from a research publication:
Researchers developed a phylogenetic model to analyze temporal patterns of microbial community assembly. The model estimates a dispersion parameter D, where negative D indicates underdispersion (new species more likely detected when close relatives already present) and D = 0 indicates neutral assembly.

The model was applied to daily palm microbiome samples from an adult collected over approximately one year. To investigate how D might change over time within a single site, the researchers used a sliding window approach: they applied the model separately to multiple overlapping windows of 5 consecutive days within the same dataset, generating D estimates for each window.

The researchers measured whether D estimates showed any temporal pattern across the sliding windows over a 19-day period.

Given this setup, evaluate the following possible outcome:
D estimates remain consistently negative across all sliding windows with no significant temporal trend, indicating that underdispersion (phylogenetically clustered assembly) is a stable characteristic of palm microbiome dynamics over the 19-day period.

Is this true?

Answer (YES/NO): NO